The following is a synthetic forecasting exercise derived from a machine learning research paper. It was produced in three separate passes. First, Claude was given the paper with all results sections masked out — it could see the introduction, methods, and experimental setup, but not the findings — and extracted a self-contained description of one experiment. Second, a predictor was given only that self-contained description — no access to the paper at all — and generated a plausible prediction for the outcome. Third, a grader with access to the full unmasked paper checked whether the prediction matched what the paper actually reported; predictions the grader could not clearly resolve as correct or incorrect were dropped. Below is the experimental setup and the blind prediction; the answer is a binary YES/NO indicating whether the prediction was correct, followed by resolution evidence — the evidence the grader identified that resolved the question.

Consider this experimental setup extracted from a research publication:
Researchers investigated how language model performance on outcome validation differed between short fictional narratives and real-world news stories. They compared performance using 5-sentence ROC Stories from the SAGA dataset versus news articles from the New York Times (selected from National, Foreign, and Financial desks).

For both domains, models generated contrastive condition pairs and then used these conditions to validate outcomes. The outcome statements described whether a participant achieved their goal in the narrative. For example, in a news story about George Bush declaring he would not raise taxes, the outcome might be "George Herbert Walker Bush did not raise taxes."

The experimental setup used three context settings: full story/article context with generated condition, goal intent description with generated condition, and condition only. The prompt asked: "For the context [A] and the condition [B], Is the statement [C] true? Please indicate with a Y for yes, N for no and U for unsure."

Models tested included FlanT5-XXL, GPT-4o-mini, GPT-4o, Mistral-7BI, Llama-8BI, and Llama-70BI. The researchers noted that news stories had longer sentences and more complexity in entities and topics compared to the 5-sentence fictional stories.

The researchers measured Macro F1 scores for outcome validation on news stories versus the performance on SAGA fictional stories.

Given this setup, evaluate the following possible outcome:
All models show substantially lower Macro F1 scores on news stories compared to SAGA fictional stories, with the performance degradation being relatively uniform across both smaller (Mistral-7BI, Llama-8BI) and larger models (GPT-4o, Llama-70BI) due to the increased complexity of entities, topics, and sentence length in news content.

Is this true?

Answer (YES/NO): NO